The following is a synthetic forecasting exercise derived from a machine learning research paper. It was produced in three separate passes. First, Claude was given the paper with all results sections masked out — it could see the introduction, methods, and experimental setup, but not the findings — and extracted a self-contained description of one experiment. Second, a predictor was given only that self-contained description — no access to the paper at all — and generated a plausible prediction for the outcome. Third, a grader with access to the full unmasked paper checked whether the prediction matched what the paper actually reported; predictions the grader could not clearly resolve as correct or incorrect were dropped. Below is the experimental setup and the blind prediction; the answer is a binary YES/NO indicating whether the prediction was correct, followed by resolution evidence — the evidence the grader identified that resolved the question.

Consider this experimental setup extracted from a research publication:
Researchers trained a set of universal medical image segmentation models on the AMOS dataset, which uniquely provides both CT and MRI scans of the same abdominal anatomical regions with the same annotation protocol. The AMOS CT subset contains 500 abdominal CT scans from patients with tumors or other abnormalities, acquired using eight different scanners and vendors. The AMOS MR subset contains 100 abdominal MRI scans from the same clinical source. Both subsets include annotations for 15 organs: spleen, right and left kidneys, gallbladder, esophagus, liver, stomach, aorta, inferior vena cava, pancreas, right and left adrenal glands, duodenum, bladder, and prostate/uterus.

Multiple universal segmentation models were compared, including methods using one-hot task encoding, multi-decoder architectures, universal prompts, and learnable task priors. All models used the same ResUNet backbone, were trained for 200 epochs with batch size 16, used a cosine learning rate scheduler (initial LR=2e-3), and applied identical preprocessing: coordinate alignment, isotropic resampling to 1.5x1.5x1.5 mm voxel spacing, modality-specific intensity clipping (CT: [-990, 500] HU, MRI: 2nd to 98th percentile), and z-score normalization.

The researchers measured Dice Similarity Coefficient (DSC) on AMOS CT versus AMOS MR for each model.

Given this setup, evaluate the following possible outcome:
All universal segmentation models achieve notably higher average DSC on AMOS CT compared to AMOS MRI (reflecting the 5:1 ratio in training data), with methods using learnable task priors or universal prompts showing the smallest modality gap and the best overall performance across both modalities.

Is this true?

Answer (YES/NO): NO